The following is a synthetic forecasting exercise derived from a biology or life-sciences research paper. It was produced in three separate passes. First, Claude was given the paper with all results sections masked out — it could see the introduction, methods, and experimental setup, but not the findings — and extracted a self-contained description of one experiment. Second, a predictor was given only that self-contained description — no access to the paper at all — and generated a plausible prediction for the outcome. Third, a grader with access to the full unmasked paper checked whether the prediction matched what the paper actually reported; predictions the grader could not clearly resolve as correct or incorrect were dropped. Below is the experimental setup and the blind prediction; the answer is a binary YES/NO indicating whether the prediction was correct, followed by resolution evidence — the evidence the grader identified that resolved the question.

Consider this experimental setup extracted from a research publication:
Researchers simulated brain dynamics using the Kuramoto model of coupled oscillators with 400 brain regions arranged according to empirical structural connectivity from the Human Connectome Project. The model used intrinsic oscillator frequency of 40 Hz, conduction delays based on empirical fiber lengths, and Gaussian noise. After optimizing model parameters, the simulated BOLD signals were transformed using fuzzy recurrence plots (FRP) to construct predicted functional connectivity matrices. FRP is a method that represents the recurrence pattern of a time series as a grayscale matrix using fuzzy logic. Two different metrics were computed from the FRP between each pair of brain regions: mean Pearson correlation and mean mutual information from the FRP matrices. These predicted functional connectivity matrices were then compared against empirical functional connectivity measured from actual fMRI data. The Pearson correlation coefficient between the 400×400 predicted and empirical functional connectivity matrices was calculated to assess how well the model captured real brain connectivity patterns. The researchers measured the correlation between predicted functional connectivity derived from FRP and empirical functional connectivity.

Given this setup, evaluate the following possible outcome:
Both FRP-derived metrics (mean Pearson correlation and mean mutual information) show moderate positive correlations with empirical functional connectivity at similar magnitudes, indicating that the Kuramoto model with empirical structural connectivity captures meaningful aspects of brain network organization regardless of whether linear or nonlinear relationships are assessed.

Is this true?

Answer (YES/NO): YES